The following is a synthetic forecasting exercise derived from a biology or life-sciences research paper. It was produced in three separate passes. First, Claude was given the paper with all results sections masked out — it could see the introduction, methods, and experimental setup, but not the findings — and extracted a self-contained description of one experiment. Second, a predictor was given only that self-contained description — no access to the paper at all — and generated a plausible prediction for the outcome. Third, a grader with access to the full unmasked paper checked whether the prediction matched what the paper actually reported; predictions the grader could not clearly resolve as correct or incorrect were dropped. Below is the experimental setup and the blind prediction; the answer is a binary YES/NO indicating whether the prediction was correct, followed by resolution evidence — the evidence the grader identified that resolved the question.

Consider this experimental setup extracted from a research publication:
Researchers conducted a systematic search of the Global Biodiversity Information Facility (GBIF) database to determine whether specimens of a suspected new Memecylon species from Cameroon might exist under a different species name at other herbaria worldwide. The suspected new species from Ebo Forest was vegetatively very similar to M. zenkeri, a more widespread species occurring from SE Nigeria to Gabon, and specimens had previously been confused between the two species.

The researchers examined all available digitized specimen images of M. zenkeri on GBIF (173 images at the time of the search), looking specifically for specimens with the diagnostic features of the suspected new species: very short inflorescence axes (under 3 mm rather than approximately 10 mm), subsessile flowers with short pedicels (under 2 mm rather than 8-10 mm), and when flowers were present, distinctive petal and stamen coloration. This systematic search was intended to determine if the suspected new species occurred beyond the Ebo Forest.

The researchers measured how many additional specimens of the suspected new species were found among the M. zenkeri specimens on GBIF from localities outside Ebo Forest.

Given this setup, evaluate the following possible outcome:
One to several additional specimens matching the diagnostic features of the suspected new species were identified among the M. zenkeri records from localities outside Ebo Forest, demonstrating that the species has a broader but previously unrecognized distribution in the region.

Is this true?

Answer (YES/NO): NO